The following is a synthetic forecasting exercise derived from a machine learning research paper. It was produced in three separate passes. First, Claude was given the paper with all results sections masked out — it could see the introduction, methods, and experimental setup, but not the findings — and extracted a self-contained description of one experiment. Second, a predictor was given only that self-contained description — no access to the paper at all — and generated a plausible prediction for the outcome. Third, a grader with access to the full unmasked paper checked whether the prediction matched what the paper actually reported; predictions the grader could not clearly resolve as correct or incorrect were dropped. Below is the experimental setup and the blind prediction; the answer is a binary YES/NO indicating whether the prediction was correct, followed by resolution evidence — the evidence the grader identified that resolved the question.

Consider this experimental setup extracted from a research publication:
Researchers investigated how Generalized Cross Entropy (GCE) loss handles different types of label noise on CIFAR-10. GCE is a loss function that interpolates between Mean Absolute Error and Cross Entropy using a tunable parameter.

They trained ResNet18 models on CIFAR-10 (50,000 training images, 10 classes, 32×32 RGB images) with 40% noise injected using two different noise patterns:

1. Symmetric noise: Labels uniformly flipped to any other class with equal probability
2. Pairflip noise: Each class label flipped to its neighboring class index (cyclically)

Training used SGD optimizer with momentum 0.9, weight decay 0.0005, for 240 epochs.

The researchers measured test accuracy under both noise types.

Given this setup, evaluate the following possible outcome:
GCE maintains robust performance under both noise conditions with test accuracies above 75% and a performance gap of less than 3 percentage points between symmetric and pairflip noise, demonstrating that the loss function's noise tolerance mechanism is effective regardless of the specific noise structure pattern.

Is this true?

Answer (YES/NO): NO